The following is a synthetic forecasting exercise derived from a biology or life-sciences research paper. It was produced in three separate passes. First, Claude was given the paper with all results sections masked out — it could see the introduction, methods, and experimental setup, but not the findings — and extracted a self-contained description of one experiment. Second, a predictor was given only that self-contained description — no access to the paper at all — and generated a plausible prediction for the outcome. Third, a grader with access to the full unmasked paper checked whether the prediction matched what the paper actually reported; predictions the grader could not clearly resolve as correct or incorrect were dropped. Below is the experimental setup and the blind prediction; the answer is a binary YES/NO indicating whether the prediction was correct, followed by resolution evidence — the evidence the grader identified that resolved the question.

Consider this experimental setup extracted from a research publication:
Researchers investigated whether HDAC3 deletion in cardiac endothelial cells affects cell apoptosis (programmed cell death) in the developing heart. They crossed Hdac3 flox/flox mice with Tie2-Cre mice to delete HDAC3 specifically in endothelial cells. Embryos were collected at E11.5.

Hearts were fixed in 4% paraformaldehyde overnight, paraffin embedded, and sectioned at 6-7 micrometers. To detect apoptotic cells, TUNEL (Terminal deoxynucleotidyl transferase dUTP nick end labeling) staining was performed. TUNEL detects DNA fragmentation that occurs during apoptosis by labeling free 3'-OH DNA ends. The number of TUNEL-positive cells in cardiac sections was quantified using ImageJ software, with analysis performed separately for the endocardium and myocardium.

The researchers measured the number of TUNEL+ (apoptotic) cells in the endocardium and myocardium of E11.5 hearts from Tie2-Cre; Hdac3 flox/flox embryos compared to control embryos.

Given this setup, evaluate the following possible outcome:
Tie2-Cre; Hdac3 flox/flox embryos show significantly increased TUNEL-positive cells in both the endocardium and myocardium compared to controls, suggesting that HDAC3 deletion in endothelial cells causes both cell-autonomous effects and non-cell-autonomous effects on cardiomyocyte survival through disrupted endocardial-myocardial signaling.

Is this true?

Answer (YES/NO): NO